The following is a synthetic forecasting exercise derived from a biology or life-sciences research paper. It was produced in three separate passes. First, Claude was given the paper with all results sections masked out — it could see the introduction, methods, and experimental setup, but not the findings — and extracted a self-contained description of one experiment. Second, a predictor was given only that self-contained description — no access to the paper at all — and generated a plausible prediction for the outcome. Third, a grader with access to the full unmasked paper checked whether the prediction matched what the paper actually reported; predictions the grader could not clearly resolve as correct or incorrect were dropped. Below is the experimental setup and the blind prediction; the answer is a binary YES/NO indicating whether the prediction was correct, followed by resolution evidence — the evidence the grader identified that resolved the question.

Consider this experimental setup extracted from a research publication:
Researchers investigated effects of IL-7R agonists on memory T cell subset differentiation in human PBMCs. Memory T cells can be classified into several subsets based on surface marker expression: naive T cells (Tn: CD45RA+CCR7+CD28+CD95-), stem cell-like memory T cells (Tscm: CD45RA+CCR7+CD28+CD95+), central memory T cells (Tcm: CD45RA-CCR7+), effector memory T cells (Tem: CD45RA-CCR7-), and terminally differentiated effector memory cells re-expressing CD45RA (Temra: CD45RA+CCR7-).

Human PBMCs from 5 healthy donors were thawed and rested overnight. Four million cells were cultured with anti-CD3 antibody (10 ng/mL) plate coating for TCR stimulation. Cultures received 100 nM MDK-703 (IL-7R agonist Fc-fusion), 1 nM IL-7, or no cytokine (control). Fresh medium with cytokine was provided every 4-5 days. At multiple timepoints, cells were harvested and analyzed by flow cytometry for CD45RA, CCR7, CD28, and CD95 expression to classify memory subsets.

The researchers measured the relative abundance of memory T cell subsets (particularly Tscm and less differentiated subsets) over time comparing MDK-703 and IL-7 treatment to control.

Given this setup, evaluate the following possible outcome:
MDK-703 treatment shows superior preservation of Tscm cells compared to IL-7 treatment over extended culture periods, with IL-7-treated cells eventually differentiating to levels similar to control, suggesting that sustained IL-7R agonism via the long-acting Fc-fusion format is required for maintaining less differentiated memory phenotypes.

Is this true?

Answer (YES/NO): NO